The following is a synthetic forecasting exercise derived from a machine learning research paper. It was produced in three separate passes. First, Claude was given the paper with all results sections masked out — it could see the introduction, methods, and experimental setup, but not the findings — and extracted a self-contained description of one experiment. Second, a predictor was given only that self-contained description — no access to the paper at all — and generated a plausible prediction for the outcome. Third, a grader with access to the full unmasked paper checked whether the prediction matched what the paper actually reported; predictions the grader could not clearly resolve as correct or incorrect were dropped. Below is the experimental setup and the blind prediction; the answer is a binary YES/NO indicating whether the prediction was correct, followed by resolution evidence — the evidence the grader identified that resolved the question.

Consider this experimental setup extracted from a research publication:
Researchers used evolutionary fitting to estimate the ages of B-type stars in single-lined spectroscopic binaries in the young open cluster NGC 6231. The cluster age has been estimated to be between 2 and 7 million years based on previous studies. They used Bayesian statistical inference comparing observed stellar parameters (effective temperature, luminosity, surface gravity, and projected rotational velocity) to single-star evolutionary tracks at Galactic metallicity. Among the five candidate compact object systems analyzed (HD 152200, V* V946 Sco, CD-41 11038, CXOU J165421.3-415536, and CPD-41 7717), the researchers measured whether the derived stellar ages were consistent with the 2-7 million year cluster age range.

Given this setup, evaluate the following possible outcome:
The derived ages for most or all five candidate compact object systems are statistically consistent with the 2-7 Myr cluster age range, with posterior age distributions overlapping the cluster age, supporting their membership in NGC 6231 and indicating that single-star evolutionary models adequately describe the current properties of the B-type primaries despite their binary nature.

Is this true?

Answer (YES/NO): NO